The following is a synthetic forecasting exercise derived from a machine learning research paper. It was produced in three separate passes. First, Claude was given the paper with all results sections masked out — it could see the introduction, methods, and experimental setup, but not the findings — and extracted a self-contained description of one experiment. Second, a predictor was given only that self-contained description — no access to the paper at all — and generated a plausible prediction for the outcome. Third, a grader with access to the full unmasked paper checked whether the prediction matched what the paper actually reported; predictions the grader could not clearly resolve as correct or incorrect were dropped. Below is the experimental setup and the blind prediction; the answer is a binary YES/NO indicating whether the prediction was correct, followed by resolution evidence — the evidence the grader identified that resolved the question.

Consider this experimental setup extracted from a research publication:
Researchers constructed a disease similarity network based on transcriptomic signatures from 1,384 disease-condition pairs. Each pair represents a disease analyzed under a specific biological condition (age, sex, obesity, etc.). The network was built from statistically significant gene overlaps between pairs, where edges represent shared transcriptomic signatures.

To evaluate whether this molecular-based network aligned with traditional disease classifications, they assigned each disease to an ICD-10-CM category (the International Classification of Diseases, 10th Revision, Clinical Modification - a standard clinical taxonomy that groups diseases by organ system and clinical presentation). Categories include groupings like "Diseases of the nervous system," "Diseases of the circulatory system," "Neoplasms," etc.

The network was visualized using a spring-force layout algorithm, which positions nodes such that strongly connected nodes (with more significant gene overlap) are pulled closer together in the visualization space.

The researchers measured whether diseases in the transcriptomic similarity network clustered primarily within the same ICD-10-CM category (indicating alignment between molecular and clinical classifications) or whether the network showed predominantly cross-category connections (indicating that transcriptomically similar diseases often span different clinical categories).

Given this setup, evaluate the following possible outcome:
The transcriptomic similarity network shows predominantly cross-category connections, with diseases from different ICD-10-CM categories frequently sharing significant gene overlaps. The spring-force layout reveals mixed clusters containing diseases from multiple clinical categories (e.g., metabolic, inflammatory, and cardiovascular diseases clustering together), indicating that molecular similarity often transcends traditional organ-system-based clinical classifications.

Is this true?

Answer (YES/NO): NO